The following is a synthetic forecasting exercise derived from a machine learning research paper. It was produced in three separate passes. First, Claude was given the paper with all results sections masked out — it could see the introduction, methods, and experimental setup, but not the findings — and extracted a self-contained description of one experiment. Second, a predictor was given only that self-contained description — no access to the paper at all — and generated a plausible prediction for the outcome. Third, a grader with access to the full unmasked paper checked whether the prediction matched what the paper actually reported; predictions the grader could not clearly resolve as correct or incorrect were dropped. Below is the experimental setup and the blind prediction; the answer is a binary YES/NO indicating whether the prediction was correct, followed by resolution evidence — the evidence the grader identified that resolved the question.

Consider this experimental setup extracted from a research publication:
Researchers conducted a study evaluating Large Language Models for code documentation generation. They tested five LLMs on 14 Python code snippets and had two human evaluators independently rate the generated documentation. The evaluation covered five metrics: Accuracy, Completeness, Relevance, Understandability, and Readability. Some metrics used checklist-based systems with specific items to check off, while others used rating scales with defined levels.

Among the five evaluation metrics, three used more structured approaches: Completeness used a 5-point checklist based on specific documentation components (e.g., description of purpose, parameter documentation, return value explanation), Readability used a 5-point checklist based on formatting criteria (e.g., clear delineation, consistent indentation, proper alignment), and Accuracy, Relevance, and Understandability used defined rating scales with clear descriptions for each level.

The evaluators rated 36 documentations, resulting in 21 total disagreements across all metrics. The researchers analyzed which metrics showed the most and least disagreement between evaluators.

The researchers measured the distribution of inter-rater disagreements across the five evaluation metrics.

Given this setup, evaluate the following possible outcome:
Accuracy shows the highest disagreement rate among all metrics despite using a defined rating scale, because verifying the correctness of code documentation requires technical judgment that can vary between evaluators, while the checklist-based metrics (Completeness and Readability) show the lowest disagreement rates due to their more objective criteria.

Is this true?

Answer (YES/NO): NO